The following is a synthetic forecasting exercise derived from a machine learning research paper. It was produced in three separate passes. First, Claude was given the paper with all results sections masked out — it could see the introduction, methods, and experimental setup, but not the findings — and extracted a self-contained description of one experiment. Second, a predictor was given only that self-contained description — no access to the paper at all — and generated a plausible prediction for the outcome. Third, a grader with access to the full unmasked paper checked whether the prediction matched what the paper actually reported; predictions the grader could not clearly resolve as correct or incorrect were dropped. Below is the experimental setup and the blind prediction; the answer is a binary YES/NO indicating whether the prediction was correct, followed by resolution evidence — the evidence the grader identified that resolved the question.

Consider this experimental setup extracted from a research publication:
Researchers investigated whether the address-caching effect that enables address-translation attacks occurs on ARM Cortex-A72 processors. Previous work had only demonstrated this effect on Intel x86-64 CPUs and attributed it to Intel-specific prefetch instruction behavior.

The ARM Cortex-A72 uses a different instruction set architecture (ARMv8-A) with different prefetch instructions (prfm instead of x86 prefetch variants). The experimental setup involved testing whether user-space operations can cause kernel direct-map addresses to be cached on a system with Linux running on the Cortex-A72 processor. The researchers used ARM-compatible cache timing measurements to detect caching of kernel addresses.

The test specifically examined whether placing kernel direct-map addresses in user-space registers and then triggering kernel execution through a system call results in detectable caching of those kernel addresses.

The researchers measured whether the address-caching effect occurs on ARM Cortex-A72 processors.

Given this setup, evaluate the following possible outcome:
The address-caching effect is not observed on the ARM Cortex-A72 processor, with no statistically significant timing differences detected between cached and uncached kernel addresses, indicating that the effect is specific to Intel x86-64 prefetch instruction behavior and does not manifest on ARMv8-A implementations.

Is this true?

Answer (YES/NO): NO